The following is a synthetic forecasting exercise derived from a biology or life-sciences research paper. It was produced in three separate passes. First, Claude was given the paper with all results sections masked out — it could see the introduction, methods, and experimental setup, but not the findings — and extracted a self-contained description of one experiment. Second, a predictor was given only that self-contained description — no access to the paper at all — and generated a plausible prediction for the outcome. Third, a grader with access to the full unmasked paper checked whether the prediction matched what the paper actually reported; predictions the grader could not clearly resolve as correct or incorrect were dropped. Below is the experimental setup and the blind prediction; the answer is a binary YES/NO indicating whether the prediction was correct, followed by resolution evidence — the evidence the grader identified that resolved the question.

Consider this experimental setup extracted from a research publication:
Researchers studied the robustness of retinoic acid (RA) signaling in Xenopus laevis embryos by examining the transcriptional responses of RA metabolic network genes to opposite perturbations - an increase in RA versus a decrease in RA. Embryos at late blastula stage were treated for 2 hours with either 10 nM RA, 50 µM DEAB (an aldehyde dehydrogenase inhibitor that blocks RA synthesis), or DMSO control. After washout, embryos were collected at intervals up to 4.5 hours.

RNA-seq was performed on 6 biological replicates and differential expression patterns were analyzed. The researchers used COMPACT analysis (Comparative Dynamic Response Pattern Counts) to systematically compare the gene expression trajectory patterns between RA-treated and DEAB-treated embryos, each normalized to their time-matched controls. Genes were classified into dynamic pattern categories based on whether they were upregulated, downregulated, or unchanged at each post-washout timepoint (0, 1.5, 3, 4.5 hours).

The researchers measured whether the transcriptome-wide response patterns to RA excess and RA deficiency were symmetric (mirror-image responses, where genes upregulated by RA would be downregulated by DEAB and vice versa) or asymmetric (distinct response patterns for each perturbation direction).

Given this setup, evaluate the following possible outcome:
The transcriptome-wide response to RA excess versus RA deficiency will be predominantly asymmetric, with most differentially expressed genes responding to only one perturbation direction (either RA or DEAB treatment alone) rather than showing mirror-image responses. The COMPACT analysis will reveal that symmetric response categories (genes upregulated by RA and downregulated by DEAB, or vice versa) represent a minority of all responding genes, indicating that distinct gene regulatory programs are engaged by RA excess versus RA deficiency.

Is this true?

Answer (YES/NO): YES